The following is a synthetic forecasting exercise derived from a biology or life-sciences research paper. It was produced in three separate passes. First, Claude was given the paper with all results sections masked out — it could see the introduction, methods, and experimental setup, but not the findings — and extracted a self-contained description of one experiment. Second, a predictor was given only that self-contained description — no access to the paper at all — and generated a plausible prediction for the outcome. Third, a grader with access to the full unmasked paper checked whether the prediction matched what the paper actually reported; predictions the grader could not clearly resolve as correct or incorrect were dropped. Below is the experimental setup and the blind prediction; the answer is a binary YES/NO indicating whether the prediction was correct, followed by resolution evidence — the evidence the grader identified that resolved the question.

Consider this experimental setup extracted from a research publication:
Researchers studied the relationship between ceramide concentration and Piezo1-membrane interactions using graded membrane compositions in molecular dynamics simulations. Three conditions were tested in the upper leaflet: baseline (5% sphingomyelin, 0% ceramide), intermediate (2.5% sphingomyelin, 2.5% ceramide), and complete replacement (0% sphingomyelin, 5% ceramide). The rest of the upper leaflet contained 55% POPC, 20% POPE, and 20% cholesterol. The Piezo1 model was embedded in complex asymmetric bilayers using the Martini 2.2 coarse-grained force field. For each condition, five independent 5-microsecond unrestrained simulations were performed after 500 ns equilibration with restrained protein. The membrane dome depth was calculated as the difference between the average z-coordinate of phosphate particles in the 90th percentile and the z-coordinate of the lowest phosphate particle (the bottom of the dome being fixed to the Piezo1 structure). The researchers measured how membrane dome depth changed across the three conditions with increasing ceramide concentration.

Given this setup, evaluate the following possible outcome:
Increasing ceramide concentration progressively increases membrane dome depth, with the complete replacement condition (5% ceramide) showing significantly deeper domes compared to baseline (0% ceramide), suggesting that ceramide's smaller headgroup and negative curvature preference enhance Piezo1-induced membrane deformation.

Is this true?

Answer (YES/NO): NO